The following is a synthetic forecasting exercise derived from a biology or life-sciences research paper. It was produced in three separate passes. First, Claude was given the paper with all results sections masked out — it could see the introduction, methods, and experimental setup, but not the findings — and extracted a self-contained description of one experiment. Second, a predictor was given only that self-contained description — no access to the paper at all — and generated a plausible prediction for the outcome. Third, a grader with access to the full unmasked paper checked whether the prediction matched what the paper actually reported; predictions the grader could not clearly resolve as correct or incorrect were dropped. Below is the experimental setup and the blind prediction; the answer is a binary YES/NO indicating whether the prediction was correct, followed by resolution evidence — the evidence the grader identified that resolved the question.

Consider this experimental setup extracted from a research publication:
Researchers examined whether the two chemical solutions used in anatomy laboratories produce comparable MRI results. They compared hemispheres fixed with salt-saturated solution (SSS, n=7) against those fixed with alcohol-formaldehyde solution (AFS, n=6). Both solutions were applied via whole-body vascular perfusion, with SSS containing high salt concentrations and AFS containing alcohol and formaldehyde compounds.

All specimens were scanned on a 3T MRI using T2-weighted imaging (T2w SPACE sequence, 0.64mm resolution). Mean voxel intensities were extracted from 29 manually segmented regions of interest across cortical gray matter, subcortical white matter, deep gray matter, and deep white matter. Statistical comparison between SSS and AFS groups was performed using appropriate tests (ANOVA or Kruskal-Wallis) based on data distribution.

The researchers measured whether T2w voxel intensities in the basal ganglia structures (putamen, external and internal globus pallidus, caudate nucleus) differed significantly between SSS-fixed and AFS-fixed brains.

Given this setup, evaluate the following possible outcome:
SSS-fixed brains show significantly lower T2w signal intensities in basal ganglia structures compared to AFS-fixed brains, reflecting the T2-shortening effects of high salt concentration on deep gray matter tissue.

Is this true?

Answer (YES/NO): NO